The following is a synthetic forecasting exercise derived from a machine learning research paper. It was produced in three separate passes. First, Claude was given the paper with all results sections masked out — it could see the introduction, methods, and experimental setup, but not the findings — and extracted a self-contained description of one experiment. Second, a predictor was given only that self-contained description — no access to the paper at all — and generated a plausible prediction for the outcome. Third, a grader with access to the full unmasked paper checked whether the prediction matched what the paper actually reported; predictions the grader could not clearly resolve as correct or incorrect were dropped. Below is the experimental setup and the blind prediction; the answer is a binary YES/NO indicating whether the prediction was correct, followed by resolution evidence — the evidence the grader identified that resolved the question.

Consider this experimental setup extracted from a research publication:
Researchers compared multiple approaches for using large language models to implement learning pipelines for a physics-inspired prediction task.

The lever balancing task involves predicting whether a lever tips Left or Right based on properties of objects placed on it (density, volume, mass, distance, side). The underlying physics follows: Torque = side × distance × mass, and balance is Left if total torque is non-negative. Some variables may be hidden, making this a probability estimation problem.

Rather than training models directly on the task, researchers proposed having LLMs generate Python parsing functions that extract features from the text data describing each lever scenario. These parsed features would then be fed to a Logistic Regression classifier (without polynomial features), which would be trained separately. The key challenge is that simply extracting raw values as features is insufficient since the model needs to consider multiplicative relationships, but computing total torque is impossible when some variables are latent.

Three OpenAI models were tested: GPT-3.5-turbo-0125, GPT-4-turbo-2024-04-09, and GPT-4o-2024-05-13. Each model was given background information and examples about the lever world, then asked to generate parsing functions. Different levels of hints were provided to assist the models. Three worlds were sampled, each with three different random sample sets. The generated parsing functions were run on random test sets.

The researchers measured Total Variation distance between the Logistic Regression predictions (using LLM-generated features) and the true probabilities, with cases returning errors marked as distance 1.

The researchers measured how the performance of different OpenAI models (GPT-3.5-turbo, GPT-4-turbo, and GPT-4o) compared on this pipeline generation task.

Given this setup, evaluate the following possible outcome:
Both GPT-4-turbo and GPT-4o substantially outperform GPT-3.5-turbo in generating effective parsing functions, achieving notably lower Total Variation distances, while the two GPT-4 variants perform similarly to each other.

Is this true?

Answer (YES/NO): YES